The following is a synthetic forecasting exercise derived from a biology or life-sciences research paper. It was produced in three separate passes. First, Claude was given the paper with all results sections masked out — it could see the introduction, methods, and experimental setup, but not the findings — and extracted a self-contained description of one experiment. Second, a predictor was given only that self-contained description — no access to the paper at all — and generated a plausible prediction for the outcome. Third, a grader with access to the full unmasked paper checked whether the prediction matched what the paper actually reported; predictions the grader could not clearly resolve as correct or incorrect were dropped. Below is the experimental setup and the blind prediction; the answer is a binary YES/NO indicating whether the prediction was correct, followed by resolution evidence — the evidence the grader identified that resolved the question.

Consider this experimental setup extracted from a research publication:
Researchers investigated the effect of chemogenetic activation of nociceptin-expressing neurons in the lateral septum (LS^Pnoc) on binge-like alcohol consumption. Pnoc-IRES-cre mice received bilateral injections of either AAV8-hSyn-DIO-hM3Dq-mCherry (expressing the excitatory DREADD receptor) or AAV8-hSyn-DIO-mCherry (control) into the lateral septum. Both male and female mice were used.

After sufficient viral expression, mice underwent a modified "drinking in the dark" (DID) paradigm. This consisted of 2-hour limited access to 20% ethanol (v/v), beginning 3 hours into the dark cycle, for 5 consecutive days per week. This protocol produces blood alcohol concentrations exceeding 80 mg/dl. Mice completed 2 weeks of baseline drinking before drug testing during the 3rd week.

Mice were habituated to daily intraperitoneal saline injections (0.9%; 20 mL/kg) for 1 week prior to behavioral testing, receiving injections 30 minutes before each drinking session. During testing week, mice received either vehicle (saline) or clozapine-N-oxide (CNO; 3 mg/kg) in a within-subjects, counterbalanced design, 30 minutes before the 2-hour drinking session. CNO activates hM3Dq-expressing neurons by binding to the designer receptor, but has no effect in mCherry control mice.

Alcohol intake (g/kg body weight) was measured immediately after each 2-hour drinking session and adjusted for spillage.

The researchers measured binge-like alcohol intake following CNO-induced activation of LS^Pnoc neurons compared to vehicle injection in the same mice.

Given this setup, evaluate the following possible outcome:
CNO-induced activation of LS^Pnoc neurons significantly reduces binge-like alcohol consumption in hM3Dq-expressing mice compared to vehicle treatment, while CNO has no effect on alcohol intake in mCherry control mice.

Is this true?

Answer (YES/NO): NO